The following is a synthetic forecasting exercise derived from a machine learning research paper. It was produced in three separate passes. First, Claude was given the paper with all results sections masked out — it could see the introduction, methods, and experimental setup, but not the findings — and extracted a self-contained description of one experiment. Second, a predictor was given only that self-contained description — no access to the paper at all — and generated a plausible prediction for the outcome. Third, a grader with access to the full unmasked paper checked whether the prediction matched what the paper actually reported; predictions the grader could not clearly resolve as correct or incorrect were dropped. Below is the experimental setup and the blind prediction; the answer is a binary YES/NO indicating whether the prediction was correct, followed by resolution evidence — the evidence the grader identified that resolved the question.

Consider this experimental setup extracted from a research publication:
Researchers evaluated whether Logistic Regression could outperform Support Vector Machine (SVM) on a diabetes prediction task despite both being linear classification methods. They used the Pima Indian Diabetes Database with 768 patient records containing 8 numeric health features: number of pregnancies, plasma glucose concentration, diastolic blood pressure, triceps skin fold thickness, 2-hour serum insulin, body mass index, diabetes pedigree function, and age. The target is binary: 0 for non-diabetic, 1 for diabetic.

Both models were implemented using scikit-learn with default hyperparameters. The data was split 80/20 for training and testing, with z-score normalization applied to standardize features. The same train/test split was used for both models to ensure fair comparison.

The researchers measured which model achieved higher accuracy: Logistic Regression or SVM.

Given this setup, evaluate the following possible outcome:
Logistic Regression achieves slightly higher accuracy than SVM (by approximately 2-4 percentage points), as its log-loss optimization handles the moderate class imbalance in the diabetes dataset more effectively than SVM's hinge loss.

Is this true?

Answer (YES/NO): NO